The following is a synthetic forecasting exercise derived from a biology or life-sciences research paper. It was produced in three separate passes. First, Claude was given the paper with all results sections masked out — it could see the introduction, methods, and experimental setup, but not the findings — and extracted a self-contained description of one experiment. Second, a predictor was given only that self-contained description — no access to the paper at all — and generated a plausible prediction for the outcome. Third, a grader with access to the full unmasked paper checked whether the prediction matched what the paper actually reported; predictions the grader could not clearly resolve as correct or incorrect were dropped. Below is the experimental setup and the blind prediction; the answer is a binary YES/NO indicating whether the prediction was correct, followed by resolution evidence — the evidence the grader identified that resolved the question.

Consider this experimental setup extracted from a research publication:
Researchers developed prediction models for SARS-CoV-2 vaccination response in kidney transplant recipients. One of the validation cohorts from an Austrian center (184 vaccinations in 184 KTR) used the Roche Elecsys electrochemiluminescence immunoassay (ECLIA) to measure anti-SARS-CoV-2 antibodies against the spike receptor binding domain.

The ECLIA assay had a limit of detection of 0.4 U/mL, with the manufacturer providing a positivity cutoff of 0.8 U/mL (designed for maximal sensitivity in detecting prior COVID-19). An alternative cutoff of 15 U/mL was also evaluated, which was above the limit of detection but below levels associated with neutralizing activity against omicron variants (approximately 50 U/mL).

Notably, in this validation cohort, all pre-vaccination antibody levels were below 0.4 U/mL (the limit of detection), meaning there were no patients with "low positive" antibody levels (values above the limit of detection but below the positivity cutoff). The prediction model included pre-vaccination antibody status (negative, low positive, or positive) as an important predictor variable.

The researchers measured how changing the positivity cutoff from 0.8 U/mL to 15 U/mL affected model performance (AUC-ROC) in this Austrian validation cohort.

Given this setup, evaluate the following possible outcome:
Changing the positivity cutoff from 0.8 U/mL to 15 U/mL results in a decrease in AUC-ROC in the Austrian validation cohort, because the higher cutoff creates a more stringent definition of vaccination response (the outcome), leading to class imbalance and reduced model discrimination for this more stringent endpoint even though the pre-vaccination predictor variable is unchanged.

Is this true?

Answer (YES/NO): NO